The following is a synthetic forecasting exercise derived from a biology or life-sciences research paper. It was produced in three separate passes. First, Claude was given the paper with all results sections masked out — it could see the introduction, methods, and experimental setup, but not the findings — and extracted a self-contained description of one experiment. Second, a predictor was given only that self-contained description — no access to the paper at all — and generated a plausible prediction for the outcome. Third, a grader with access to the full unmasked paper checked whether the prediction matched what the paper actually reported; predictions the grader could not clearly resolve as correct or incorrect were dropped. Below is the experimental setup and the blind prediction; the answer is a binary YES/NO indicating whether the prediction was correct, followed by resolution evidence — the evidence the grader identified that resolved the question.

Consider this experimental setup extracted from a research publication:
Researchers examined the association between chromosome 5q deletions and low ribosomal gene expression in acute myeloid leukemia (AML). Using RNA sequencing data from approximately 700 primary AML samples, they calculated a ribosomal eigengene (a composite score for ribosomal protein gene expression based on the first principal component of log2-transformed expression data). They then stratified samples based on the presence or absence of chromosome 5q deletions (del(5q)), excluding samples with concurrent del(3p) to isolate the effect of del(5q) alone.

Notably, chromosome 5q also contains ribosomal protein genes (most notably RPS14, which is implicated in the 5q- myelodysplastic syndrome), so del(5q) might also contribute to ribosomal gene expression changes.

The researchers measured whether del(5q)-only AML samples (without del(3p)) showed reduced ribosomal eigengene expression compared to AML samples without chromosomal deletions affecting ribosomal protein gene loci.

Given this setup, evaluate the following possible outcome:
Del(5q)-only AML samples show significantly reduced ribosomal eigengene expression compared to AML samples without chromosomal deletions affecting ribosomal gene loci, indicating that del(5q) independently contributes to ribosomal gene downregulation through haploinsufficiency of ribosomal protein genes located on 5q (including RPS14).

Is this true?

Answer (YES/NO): NO